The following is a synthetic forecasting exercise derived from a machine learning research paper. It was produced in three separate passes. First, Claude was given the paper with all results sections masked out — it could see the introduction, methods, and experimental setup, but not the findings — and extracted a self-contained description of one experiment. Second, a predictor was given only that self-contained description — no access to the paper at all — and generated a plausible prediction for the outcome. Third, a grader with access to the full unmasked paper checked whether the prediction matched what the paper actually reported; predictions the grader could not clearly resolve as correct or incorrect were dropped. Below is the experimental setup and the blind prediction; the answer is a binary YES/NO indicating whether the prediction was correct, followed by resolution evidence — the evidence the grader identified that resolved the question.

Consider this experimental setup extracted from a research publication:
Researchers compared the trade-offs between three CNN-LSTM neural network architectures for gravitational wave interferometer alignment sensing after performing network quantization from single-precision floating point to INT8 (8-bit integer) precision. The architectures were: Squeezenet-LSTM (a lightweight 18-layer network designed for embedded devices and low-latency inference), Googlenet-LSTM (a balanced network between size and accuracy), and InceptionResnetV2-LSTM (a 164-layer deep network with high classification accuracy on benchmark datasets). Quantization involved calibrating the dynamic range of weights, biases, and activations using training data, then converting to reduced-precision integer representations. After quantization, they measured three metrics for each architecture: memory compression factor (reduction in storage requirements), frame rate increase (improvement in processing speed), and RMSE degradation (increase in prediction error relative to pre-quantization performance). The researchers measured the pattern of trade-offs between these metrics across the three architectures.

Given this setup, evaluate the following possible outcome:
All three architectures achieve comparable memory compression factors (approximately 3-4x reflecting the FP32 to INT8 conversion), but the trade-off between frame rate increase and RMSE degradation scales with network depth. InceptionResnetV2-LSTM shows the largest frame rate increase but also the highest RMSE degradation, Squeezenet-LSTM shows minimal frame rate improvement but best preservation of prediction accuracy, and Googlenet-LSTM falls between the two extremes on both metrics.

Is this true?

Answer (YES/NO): NO